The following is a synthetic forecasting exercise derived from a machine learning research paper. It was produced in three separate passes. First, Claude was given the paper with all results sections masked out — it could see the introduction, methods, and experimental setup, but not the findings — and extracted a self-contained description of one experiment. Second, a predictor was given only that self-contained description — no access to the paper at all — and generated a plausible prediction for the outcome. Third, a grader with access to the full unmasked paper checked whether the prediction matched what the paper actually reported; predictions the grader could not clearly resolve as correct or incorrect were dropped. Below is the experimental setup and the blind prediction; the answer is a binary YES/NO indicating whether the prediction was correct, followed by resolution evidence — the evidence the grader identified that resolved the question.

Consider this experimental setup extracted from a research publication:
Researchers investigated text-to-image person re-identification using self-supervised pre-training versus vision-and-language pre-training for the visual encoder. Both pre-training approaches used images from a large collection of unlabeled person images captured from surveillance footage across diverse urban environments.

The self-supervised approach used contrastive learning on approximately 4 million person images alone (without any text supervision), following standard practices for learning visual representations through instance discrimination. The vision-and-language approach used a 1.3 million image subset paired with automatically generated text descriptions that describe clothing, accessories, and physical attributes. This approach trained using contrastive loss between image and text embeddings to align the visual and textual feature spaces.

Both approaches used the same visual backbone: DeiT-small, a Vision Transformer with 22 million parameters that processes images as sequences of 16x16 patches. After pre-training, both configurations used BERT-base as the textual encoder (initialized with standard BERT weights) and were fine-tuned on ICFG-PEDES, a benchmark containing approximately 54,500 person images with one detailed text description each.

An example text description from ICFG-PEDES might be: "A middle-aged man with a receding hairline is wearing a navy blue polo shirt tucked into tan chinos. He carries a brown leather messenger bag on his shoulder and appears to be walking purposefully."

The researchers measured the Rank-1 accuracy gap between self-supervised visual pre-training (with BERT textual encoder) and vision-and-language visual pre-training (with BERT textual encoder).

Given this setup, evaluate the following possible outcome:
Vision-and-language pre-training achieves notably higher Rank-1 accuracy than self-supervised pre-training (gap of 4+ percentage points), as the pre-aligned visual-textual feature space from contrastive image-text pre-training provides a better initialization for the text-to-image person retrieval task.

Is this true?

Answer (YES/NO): YES